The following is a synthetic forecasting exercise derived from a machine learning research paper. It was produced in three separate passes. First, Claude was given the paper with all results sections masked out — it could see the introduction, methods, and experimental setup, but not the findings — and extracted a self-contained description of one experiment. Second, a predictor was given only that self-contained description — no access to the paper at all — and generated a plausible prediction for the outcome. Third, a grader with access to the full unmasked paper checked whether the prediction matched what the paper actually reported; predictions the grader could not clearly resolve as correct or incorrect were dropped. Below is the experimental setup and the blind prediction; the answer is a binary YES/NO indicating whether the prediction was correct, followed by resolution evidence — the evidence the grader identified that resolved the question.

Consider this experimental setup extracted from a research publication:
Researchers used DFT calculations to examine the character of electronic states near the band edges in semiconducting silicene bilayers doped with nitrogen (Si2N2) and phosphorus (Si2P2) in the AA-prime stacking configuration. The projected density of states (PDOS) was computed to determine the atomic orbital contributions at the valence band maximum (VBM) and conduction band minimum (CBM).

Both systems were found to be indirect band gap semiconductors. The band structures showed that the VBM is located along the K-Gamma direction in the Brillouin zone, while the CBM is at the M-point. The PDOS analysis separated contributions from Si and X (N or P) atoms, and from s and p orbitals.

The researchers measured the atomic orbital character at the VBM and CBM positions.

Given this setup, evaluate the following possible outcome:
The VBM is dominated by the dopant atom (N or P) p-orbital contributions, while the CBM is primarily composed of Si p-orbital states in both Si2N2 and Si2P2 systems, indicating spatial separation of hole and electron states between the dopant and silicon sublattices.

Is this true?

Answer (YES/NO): NO